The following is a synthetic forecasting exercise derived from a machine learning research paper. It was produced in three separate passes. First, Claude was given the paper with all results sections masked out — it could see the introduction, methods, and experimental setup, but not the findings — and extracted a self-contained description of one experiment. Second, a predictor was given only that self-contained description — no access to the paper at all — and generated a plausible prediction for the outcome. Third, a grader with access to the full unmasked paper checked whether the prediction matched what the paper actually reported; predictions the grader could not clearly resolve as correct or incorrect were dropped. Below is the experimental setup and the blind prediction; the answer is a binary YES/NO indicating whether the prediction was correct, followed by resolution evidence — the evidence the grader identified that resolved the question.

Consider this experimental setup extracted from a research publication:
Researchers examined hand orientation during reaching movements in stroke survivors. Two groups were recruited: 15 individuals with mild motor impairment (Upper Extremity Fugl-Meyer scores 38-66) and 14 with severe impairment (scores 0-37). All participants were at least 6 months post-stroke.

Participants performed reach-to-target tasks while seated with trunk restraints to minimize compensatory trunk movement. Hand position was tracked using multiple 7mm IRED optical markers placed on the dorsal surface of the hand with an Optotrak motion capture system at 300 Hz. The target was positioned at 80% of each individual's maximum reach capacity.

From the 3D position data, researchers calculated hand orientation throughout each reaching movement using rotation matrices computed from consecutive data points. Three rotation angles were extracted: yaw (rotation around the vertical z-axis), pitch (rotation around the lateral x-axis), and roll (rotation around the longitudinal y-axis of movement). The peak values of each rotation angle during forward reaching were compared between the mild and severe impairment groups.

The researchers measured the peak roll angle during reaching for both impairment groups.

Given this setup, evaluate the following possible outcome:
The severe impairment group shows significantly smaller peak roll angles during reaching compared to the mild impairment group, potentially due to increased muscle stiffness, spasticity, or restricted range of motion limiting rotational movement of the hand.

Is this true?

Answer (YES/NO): YES